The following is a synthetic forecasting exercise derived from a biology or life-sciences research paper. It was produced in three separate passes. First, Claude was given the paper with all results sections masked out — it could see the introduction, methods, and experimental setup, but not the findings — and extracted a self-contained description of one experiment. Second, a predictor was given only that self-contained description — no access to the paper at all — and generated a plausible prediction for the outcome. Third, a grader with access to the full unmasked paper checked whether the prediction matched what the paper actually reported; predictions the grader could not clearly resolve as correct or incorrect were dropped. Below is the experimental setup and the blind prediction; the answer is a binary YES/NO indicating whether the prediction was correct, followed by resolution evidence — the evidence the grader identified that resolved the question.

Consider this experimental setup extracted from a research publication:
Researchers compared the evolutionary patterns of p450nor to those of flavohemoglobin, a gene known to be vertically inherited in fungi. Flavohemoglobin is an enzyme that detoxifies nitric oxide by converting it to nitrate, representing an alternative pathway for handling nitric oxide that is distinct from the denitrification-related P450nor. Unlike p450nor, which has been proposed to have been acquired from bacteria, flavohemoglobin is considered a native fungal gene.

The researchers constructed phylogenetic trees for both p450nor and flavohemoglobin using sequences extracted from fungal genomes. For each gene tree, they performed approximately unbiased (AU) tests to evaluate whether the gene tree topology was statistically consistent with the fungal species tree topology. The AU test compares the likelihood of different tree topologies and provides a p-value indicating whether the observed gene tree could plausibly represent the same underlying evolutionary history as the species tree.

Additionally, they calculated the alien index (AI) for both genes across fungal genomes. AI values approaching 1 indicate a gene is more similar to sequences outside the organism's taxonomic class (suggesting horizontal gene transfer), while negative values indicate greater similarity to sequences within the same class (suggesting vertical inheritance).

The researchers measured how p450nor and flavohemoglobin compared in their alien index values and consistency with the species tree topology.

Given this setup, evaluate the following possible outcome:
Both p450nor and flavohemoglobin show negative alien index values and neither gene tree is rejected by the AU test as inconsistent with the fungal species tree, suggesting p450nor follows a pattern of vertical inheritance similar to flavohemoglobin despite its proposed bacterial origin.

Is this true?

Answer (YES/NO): NO